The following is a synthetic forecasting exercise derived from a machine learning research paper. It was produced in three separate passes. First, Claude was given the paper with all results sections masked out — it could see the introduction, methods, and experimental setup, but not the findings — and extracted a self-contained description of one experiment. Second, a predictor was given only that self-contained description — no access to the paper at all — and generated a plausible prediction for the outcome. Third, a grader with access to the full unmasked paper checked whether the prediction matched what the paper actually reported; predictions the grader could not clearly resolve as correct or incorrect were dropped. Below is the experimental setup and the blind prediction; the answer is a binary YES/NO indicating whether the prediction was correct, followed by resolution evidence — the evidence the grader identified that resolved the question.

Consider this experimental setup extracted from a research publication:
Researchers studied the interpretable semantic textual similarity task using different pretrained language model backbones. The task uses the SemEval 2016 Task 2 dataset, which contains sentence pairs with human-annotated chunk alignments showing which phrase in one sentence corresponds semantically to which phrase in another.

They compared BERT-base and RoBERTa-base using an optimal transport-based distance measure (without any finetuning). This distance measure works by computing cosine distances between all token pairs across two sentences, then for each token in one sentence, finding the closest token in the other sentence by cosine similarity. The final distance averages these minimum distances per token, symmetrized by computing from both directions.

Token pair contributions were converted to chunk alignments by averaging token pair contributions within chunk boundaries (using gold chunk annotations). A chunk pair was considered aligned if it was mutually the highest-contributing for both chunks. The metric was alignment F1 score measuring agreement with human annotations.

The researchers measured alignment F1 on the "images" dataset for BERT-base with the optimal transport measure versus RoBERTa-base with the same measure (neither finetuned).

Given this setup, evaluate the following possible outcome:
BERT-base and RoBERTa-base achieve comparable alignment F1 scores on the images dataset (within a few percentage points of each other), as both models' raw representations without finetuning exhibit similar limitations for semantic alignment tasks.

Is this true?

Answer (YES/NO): YES